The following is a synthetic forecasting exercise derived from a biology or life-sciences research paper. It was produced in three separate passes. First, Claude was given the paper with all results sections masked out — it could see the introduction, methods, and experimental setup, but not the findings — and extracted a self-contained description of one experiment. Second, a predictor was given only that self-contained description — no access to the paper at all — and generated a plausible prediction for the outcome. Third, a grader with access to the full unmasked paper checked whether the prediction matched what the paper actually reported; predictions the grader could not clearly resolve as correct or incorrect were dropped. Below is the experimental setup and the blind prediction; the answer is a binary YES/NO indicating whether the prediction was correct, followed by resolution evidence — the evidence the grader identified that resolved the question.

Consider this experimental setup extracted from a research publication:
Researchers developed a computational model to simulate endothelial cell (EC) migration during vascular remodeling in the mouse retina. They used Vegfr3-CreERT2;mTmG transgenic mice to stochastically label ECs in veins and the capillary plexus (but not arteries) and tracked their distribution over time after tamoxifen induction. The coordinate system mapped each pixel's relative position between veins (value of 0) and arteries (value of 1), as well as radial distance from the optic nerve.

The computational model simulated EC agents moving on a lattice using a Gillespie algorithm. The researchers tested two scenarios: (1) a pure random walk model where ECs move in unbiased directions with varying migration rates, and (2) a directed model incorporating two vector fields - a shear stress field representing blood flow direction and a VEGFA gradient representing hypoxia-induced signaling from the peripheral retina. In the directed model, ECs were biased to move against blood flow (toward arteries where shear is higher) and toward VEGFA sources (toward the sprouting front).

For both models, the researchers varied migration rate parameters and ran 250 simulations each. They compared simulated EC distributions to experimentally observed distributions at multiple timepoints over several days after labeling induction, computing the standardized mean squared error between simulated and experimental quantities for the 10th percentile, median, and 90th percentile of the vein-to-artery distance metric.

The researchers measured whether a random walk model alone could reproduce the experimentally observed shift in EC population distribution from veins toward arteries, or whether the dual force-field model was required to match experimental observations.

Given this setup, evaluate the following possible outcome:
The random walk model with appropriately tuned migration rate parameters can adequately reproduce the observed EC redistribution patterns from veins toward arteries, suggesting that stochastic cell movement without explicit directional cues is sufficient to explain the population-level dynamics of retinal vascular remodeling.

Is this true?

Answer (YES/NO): NO